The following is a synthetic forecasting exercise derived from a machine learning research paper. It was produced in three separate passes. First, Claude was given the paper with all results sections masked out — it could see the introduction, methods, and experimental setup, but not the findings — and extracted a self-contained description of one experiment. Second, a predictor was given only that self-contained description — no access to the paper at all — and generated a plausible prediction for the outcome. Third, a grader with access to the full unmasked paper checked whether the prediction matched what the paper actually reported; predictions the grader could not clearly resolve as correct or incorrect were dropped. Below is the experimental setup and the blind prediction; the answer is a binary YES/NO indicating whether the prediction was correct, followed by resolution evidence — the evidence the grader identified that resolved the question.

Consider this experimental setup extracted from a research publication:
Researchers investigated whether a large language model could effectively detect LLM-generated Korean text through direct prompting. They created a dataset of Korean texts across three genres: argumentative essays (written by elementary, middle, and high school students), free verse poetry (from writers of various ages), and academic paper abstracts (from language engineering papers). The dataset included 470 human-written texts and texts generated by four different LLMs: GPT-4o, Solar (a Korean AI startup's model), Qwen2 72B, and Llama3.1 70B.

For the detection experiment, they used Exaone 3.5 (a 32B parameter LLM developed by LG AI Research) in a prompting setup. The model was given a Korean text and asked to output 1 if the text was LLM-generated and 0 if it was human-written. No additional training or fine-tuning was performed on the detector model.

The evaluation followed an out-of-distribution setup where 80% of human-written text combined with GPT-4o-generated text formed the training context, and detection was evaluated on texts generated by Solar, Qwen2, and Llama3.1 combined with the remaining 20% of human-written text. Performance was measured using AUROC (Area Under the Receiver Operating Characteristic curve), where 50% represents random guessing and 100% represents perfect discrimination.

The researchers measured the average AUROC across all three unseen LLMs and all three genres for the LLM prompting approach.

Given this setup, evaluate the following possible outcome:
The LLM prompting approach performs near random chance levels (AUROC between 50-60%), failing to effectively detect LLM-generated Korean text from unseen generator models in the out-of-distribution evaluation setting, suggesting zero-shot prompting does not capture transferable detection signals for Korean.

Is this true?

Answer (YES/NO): YES